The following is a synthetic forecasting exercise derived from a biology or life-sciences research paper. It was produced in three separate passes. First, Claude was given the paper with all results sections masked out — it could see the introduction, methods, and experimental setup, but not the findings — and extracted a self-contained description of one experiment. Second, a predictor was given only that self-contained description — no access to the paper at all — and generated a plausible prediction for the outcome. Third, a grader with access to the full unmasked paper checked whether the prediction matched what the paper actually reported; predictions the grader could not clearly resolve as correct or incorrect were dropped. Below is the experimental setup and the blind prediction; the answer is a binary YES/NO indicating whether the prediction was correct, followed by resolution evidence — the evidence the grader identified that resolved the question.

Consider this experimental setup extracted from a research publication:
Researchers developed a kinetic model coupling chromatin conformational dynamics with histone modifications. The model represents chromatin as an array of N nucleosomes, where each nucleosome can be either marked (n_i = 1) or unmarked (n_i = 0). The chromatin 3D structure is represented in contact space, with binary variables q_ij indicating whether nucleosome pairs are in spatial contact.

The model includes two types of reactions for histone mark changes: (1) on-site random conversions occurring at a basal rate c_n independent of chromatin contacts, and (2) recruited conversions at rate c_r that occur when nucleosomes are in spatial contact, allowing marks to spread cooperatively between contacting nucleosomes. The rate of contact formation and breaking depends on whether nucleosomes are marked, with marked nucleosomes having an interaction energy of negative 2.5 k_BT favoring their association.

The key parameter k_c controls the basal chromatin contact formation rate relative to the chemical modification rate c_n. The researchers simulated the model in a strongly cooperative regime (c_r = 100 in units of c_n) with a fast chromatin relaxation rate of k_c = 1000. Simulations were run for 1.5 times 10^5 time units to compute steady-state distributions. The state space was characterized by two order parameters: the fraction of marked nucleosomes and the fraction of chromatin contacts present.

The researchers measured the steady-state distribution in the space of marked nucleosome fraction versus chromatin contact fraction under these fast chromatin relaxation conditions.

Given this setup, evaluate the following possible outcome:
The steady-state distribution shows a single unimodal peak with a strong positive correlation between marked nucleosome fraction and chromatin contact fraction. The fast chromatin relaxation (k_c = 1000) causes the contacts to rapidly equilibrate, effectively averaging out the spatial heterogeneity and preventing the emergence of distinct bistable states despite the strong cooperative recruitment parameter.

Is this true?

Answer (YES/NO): NO